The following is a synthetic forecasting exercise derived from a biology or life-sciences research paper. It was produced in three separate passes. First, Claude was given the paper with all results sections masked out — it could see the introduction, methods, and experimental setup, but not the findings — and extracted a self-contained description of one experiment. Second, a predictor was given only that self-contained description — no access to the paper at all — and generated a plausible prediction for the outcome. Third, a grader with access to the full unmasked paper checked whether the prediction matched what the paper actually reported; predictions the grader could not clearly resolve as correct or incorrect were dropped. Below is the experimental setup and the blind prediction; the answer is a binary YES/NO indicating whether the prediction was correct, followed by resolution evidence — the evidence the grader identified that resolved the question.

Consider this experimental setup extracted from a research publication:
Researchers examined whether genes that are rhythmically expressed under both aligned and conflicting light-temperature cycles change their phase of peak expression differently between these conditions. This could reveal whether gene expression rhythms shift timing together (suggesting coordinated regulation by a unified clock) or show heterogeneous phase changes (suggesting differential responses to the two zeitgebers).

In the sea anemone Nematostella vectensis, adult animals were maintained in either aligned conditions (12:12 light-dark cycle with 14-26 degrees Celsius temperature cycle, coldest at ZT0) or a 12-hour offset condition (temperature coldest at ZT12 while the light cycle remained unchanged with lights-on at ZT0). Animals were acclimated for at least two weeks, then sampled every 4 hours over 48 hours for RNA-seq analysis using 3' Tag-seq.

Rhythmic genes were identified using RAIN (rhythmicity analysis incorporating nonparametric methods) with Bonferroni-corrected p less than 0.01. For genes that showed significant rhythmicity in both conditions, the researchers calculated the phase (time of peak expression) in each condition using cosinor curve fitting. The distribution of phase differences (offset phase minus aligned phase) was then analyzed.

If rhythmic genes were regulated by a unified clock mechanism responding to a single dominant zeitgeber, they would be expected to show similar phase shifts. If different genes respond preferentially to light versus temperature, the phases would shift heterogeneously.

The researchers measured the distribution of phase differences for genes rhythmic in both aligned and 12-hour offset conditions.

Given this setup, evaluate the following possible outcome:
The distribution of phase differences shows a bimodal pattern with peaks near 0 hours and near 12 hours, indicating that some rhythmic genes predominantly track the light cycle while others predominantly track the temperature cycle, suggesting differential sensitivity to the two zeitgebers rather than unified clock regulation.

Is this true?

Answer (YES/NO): NO